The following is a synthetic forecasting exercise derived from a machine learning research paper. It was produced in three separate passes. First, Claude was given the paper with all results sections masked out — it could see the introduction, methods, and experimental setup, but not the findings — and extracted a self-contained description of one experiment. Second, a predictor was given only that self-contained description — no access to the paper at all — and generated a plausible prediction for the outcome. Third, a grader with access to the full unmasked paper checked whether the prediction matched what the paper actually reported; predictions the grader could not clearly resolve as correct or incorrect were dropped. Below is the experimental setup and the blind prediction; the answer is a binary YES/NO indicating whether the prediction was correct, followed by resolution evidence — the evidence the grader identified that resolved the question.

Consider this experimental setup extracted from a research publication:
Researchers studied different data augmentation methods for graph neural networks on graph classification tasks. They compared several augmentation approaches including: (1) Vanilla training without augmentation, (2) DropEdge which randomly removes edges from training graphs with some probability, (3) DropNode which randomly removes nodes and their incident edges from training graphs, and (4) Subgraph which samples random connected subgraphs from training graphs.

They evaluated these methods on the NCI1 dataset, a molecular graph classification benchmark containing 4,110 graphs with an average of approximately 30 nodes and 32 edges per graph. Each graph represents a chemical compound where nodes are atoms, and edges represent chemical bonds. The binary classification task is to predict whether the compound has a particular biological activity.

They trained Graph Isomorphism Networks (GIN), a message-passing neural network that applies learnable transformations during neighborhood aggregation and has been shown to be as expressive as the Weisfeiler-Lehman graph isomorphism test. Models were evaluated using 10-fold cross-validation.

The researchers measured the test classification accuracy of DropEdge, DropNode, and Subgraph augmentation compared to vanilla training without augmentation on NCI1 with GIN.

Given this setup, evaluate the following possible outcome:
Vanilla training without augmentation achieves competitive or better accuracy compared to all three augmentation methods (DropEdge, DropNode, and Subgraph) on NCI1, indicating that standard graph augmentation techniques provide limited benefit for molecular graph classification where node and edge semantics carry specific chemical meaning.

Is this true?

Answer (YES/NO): YES